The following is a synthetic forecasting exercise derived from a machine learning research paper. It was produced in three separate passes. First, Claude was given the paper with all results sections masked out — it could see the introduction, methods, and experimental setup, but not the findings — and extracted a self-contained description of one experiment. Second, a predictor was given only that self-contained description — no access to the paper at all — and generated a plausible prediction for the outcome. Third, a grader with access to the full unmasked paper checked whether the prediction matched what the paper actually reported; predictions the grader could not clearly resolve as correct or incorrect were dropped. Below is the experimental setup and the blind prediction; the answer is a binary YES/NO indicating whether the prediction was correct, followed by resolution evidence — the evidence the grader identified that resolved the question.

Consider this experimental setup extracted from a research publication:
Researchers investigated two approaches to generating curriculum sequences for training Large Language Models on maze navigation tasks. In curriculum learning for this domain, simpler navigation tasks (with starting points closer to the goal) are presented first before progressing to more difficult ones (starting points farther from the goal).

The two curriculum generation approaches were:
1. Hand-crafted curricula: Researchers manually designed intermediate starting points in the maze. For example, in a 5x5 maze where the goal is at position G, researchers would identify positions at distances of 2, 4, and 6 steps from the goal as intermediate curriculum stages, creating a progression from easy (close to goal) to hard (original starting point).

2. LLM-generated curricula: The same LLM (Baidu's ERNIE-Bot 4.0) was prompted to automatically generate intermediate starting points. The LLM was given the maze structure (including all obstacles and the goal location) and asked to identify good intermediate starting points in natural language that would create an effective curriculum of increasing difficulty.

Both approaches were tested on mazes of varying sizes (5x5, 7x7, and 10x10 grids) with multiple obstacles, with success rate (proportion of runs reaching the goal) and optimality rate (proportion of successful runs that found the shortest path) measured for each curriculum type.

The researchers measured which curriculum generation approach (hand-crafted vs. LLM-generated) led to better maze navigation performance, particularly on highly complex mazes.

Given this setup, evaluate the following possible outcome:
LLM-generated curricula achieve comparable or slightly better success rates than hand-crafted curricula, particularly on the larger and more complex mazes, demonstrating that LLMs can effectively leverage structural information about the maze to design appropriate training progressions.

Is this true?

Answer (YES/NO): NO